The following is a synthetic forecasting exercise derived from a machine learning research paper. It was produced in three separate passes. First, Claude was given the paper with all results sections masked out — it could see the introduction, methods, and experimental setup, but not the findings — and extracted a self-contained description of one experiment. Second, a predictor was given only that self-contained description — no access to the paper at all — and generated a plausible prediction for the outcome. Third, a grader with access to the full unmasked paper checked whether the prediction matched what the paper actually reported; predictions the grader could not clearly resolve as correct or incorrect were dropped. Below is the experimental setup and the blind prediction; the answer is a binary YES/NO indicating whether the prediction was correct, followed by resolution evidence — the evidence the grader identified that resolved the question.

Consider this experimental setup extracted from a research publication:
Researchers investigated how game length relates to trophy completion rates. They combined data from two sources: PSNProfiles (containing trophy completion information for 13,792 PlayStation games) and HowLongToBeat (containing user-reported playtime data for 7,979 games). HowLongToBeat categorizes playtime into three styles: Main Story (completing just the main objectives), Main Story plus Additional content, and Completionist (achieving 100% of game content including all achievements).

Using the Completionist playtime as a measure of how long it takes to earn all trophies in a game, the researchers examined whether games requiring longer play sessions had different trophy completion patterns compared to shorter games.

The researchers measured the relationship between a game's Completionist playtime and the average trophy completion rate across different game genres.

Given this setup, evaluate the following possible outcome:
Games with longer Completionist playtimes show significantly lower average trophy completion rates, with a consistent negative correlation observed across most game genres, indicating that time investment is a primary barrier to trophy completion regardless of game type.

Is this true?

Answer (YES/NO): NO